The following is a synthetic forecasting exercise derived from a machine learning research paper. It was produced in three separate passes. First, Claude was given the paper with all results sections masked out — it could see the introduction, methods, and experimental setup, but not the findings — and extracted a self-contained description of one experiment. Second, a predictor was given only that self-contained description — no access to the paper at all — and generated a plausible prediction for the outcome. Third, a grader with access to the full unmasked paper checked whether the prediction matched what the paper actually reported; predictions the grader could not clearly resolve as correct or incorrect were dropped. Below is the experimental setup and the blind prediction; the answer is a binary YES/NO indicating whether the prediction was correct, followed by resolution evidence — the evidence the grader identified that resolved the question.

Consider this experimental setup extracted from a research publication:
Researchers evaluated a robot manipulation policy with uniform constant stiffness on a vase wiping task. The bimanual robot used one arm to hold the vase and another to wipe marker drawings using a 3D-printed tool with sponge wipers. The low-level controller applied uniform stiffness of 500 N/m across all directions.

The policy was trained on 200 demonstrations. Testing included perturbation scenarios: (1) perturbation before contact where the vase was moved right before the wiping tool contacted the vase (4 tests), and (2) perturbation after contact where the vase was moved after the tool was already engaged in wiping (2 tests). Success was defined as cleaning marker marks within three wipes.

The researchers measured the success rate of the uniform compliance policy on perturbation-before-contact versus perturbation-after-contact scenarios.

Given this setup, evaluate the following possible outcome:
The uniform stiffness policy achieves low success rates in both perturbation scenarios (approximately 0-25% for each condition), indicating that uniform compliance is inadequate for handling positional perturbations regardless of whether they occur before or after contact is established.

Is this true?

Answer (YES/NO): NO